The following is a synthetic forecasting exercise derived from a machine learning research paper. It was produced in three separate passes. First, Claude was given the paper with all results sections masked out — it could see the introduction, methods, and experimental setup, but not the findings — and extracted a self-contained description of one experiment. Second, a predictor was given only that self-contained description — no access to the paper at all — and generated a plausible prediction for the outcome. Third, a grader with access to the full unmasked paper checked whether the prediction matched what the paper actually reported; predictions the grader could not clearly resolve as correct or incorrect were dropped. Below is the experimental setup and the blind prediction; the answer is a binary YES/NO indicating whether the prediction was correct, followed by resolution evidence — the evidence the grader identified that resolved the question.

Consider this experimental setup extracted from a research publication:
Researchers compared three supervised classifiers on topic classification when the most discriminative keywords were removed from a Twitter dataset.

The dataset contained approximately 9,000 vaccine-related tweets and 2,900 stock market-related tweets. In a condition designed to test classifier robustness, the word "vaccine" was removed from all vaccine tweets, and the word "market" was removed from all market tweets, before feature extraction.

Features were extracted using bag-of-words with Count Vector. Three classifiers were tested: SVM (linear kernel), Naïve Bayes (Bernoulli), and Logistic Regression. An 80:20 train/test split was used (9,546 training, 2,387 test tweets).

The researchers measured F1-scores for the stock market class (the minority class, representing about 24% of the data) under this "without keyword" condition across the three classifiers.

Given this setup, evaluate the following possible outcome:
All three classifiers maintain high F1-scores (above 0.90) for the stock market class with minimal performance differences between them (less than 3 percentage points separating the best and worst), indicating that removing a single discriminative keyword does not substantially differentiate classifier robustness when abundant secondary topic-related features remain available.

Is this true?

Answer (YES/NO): NO